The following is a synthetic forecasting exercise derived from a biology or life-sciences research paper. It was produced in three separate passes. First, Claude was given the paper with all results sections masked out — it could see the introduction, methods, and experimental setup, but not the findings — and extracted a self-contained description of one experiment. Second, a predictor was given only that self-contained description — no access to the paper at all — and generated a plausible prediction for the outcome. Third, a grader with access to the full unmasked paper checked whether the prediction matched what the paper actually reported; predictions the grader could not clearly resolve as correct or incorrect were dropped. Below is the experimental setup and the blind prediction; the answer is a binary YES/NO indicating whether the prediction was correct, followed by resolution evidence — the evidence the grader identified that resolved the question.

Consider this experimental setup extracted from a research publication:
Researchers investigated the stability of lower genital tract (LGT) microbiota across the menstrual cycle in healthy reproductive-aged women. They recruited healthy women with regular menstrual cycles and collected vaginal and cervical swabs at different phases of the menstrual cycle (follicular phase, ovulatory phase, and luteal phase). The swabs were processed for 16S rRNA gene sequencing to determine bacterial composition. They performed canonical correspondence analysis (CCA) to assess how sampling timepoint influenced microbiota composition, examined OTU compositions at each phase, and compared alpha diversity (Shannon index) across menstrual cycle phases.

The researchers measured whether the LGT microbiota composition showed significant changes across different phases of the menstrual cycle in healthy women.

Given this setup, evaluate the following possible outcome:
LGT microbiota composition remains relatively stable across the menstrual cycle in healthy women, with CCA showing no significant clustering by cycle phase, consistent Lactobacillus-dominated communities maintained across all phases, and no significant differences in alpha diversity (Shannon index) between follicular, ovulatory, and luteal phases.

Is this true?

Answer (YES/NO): YES